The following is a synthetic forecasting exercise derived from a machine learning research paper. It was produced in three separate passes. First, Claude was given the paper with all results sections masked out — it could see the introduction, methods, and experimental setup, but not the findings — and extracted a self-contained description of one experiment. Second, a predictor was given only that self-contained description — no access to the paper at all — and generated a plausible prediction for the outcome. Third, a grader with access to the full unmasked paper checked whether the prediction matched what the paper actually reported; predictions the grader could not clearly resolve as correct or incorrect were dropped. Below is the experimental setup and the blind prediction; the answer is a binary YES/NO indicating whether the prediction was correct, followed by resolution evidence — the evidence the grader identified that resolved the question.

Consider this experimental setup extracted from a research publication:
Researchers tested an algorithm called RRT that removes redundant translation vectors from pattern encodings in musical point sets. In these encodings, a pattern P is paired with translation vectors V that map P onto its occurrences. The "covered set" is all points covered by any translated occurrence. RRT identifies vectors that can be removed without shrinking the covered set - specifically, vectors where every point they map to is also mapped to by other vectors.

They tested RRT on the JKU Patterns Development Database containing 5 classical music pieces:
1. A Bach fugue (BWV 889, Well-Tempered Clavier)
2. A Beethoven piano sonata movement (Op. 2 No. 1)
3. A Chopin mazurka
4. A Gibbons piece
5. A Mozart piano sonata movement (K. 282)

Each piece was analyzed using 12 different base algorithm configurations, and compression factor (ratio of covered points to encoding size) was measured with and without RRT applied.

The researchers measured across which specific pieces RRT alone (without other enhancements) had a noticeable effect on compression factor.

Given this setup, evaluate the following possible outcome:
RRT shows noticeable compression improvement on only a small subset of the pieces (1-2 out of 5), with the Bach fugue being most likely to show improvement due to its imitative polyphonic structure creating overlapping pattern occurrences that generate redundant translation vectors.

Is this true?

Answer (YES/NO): YES